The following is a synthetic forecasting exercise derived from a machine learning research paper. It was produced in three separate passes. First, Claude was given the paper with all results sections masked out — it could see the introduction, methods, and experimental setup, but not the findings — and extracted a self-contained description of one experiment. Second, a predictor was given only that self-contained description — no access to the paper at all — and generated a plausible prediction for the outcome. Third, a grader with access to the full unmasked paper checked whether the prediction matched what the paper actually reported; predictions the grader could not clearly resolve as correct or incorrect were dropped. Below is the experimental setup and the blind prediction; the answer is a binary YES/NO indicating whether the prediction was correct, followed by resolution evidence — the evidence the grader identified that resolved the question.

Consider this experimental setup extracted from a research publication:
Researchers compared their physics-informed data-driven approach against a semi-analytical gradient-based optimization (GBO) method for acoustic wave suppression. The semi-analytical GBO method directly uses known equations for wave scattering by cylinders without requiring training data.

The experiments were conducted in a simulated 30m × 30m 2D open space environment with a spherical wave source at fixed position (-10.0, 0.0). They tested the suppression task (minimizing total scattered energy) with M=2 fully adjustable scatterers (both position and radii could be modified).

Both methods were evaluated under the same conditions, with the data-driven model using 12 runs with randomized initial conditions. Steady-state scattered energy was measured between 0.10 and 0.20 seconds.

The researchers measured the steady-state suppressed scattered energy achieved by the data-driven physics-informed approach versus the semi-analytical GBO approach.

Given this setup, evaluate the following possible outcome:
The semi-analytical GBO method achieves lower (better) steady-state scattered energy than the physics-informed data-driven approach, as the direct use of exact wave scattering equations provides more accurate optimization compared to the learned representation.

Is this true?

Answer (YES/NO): NO